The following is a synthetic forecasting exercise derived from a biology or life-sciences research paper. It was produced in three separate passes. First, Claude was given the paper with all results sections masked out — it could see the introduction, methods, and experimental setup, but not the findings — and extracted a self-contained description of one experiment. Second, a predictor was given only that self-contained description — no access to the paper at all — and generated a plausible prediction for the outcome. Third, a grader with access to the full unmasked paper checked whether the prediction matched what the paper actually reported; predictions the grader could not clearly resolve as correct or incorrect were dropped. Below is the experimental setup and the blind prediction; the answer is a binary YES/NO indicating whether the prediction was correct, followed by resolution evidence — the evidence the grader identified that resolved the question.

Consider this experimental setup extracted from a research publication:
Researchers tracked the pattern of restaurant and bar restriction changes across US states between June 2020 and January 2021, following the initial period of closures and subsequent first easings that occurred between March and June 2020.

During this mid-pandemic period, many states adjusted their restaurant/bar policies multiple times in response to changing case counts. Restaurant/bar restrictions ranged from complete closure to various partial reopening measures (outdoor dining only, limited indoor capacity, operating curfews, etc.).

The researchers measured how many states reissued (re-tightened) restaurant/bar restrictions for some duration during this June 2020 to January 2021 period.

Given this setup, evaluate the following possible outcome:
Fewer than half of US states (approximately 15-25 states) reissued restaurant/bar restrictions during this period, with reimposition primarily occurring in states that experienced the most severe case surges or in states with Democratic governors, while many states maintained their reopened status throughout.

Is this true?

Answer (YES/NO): NO